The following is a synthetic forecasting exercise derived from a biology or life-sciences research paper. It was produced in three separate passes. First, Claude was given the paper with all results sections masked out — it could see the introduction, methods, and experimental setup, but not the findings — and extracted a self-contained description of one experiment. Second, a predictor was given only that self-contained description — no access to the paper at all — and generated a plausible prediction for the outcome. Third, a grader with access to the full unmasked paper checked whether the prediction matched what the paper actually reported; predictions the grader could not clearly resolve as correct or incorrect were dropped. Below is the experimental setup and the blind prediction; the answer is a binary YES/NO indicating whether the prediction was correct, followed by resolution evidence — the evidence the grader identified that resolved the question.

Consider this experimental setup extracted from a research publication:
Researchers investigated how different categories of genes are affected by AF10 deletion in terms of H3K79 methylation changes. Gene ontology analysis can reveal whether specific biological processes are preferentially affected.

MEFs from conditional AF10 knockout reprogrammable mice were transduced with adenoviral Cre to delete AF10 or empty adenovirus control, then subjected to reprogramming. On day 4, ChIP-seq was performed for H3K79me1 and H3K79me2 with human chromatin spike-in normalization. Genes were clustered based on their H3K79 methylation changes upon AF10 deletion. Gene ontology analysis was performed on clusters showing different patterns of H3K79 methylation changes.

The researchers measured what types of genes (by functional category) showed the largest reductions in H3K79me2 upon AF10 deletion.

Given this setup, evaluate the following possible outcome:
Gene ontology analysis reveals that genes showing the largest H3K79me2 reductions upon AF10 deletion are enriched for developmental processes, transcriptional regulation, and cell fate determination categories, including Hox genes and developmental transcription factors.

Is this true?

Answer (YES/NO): NO